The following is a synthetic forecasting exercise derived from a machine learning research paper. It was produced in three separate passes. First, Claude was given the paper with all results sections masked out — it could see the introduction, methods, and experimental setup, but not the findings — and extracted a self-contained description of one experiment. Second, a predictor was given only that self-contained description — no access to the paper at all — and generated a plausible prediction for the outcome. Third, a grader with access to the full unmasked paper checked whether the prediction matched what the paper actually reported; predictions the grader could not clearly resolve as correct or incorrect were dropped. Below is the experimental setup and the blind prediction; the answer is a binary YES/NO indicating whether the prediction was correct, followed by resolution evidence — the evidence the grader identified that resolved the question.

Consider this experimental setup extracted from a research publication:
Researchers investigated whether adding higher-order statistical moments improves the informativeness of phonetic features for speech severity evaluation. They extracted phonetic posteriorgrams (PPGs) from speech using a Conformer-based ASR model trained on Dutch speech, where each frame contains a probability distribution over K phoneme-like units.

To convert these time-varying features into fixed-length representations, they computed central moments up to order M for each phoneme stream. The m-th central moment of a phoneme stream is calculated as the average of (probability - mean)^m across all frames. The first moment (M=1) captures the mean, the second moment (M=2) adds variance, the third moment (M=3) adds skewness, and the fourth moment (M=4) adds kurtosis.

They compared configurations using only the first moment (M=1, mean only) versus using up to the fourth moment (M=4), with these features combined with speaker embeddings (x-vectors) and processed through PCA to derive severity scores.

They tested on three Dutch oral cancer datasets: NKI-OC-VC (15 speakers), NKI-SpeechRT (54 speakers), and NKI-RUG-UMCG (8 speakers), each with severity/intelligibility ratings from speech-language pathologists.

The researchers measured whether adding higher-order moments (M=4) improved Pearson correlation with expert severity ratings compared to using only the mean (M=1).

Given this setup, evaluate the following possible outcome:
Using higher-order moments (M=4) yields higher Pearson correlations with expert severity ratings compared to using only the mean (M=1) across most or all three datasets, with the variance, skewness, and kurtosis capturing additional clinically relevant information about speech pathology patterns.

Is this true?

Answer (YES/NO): NO